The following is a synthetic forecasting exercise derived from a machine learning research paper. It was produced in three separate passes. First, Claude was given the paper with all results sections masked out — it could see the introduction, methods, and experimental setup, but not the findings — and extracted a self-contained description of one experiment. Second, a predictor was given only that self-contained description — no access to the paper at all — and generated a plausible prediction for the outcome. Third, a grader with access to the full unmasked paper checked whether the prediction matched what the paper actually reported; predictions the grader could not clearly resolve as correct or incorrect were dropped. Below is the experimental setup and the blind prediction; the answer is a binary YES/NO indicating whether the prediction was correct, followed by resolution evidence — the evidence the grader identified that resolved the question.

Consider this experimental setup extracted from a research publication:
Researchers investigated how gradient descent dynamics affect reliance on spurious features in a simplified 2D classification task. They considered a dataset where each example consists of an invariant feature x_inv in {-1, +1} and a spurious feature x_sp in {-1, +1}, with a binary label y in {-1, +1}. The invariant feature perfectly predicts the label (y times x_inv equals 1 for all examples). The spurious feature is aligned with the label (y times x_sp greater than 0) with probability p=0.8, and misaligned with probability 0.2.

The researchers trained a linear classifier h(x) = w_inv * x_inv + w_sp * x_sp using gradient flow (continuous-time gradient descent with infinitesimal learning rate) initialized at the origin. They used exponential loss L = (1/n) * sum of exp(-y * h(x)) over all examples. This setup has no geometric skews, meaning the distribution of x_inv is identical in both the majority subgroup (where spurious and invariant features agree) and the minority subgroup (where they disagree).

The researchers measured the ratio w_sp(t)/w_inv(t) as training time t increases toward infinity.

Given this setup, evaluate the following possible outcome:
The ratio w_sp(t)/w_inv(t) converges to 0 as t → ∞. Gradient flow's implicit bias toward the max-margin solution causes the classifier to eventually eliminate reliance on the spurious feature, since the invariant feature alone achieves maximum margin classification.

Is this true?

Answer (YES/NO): YES